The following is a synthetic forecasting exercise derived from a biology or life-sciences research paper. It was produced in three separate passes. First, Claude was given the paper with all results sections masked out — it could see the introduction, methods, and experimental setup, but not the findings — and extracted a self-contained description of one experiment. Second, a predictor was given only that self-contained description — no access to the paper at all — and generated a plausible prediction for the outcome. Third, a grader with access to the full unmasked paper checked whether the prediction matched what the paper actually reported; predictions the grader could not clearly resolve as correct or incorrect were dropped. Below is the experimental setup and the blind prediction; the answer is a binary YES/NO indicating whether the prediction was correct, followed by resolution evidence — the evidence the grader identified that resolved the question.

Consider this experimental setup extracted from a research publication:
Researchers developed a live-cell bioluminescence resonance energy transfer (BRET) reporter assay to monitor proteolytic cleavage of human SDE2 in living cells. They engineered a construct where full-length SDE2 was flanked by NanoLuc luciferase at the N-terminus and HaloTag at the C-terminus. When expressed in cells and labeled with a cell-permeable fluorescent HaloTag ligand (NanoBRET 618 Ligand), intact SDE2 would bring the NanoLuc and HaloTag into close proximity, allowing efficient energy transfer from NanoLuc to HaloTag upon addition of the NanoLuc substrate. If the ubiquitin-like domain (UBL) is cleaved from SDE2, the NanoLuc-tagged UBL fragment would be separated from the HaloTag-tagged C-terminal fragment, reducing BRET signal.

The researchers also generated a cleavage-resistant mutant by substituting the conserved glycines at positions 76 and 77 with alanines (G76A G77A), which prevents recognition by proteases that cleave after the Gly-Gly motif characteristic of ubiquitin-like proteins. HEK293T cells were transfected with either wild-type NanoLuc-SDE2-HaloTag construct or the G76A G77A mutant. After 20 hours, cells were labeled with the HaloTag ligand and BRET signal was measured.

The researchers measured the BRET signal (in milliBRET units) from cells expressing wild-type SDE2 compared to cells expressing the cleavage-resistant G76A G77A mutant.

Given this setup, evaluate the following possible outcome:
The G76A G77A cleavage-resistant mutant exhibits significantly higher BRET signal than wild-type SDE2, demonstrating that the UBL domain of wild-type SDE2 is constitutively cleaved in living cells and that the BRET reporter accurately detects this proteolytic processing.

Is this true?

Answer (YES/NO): YES